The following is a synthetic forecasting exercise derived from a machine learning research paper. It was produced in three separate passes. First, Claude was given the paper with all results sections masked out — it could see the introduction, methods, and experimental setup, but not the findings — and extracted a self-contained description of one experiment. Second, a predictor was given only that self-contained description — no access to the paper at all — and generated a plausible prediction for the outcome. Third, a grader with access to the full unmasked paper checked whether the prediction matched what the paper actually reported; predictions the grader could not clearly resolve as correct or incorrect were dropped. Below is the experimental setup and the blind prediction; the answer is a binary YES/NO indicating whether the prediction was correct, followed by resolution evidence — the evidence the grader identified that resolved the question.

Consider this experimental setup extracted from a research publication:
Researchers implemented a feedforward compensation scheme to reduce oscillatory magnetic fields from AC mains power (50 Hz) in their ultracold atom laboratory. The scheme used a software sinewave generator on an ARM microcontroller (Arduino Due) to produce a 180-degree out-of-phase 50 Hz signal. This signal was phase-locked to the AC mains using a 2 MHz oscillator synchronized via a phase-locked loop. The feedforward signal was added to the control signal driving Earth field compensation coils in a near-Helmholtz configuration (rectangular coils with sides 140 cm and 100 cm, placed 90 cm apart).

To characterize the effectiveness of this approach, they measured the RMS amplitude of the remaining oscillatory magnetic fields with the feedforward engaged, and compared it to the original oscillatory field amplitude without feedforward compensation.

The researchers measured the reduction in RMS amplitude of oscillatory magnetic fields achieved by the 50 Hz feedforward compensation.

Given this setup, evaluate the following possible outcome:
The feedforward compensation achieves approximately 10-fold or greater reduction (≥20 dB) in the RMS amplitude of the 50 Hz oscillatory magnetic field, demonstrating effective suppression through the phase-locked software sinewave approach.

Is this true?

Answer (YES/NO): NO